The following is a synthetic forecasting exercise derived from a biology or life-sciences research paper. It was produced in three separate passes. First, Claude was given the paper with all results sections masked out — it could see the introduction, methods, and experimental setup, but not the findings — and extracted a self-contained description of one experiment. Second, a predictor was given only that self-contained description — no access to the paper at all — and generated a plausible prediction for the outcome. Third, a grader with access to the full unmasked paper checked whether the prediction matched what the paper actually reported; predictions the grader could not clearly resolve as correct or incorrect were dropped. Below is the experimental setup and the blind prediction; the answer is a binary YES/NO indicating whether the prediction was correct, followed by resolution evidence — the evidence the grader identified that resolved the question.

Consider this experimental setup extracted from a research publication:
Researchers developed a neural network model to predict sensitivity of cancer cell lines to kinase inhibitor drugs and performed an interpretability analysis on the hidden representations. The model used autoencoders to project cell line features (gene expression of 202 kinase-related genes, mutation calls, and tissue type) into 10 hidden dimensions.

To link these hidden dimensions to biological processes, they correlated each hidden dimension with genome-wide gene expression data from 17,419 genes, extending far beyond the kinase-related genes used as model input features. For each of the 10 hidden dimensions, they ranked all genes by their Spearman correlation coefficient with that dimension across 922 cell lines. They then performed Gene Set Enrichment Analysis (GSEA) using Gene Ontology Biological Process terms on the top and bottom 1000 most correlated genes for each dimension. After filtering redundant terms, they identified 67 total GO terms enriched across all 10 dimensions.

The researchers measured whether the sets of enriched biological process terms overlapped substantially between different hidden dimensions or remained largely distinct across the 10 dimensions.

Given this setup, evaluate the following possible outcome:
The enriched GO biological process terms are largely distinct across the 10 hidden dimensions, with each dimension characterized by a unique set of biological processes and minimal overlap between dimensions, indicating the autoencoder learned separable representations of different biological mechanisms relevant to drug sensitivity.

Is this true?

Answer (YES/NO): YES